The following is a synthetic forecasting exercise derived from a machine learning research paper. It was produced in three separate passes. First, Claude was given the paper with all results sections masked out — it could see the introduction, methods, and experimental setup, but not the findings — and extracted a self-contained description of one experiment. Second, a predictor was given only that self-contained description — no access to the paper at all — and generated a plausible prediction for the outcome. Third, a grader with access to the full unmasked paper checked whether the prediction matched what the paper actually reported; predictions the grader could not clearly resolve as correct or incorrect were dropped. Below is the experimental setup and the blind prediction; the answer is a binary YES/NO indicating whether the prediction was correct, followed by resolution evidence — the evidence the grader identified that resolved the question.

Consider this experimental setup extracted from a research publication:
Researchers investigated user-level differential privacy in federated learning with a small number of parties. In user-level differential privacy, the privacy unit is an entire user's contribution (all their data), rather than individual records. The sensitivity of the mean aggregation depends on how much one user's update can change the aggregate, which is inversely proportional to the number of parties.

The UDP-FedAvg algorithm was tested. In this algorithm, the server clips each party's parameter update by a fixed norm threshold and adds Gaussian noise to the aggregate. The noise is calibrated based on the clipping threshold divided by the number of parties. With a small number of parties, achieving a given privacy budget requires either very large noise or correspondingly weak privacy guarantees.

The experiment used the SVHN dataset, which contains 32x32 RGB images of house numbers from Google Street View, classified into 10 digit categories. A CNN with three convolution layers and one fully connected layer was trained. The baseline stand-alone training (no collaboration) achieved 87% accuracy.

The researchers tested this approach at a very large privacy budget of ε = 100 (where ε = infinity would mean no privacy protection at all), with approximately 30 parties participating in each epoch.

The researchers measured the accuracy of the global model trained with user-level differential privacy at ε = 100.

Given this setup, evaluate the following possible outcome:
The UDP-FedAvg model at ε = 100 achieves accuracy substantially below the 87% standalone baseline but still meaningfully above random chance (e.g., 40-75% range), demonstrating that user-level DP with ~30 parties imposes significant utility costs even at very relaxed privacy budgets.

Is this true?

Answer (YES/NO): NO